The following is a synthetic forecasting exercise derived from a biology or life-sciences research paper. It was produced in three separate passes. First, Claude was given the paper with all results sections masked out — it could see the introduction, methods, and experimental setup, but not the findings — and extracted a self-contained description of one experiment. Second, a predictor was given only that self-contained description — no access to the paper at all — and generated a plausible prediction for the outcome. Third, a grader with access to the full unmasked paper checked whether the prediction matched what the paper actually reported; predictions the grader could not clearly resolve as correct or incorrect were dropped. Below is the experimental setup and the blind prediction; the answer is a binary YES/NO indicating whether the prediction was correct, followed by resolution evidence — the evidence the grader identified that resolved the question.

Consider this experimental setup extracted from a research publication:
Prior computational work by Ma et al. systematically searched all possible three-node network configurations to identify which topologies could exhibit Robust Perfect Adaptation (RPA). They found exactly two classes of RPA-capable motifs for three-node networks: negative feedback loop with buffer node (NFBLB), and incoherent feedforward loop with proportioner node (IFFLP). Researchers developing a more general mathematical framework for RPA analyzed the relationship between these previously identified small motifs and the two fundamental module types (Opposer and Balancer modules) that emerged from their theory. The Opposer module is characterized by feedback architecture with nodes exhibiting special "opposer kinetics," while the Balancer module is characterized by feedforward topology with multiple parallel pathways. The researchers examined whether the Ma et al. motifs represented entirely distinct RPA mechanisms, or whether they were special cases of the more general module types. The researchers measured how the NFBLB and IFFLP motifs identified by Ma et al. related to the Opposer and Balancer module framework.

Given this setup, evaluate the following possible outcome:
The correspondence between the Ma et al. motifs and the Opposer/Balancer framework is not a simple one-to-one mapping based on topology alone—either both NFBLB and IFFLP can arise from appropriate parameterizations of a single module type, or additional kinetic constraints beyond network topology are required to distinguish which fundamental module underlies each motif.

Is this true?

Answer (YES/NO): NO